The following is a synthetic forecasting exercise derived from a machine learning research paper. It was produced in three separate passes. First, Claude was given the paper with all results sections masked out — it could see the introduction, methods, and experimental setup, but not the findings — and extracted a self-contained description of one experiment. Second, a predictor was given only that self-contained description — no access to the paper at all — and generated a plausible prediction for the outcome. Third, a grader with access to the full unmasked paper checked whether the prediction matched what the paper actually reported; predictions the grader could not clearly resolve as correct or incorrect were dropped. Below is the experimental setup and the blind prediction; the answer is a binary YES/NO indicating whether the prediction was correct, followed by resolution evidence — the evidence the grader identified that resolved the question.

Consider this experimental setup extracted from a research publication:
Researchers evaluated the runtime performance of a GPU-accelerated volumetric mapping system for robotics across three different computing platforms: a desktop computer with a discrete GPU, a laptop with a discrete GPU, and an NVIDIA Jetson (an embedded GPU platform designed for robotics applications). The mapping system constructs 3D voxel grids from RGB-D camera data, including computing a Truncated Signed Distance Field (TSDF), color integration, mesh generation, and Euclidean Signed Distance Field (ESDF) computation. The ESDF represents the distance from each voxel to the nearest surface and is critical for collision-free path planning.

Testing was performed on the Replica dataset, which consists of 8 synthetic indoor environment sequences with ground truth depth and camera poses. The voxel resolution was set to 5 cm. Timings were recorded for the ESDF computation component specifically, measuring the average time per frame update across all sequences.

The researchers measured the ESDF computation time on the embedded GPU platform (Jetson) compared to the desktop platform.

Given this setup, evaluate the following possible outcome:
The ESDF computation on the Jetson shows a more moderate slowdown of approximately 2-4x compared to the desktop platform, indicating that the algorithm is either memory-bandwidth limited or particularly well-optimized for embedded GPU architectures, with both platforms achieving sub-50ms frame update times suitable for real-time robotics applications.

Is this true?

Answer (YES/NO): NO